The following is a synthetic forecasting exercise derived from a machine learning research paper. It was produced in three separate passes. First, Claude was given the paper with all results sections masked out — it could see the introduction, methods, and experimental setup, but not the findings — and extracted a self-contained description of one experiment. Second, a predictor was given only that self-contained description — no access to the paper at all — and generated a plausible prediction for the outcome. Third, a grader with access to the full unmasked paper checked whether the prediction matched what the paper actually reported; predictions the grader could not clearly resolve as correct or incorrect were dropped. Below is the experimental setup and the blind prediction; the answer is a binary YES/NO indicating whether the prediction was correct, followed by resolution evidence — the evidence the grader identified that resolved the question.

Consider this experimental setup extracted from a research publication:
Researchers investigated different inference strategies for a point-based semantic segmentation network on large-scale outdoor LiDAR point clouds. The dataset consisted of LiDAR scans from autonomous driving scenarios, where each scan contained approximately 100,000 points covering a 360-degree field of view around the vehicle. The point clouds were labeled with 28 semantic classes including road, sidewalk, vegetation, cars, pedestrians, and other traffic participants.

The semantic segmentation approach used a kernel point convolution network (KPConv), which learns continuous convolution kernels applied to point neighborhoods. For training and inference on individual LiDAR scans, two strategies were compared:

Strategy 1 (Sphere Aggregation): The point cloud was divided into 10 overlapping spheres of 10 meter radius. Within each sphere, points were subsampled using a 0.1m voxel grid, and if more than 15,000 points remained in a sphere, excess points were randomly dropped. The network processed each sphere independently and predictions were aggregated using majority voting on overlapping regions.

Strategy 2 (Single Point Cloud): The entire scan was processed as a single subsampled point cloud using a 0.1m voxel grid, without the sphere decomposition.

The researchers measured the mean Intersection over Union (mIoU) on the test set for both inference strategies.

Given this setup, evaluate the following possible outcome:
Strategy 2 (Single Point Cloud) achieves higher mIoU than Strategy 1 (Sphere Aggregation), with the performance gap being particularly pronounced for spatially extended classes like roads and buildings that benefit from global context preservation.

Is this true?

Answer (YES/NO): NO